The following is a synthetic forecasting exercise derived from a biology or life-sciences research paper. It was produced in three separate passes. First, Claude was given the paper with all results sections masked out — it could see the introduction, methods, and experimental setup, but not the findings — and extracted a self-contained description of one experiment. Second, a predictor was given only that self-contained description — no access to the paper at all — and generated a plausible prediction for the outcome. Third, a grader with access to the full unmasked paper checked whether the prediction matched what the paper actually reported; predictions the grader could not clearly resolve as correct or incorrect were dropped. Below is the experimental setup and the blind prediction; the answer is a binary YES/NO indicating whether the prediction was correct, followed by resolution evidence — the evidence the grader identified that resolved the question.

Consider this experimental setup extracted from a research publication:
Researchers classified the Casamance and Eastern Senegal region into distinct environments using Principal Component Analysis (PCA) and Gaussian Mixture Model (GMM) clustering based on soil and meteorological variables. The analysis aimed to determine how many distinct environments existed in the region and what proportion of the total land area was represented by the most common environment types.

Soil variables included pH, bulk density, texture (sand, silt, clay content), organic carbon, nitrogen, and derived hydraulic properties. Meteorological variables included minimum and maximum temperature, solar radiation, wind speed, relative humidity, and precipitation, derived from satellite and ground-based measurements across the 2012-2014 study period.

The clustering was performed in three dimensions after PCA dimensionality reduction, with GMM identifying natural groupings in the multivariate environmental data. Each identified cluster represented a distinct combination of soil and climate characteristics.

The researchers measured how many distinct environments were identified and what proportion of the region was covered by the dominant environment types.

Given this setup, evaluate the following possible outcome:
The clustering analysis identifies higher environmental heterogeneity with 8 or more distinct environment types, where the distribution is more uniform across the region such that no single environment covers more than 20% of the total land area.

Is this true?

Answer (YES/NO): NO